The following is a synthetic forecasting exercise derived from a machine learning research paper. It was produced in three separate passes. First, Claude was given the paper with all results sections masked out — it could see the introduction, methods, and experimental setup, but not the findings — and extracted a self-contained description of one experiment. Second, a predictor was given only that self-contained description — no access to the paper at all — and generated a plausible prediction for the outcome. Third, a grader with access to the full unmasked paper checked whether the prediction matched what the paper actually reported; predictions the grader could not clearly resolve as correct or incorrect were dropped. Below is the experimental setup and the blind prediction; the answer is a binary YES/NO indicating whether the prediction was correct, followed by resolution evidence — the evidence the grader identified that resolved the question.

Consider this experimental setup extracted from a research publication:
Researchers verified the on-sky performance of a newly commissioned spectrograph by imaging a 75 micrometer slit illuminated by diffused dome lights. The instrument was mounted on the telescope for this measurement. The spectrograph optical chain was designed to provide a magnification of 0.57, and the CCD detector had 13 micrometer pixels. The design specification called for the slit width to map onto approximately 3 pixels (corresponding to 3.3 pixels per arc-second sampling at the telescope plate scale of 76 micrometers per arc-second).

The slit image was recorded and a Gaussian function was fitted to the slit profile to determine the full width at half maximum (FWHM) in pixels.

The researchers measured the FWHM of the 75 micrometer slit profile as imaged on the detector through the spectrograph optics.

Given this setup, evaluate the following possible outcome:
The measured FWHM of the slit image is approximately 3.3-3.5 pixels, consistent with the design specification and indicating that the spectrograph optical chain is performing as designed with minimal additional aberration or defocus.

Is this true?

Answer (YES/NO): YES